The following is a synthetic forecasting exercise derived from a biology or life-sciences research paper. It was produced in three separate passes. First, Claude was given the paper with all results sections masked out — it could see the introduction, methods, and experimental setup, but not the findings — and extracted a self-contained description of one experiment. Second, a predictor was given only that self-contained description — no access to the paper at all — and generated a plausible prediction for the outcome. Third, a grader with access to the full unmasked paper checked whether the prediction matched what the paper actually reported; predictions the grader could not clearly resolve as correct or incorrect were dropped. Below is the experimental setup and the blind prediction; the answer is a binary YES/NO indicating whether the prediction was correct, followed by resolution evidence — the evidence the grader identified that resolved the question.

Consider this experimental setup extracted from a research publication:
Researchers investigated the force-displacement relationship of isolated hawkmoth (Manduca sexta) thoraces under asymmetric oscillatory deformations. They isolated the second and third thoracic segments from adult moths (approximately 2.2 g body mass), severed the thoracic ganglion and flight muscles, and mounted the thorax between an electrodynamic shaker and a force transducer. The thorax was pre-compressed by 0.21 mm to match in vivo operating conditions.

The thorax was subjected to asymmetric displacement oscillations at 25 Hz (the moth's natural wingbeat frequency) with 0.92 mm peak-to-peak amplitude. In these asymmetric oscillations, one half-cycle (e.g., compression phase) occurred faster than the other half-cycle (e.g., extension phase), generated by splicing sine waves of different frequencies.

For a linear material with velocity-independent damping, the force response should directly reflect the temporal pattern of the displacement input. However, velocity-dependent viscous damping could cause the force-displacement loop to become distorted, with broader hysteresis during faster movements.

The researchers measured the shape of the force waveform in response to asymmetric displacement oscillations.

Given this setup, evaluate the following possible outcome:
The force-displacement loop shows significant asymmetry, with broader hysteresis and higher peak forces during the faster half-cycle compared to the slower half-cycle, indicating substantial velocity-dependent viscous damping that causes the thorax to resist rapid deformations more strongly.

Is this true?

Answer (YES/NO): NO